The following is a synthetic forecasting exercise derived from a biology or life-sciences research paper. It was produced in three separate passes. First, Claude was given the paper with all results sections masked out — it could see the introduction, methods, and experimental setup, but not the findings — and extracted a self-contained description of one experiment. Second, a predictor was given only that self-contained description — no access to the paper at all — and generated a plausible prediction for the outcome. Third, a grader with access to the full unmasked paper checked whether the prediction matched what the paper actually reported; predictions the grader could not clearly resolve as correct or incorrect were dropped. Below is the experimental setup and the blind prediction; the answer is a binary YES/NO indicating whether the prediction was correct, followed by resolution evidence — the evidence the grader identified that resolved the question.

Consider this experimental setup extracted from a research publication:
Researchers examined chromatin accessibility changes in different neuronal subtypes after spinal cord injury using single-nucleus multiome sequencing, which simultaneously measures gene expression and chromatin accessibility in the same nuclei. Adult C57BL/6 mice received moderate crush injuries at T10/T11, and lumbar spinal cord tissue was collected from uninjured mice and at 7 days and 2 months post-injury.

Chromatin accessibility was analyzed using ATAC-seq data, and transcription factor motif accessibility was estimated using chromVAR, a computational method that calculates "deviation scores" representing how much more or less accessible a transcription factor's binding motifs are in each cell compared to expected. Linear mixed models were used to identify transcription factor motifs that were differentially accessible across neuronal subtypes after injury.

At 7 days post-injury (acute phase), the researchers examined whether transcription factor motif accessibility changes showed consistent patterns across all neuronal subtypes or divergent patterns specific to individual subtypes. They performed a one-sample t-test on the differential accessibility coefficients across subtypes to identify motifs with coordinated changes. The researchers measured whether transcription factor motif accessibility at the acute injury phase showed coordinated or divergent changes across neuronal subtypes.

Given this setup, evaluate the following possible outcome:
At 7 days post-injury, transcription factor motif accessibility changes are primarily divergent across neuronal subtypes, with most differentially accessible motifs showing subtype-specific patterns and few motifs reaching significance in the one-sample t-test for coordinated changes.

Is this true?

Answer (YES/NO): NO